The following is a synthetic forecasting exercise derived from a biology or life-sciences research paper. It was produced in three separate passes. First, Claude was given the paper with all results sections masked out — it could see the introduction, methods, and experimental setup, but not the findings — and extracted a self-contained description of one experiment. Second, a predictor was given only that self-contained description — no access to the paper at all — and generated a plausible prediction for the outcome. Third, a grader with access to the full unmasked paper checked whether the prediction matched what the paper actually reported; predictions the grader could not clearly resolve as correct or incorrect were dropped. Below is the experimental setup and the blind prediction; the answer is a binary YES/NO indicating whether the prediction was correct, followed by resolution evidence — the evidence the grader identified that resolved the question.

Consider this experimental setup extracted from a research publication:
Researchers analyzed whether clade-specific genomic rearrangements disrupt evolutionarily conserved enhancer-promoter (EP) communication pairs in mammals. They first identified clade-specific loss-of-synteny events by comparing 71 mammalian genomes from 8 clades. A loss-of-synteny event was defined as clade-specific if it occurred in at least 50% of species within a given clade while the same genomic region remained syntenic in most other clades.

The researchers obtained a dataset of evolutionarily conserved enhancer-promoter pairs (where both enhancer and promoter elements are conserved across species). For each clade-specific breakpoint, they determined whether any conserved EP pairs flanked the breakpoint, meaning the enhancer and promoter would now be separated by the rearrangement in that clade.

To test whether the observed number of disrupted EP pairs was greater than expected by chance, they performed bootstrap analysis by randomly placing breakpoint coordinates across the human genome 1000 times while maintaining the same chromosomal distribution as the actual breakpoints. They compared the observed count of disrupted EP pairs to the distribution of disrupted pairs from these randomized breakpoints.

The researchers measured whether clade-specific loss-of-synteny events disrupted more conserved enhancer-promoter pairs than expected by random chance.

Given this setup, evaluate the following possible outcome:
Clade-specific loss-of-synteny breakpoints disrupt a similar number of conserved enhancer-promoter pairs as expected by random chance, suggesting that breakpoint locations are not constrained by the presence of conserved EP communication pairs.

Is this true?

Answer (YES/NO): NO